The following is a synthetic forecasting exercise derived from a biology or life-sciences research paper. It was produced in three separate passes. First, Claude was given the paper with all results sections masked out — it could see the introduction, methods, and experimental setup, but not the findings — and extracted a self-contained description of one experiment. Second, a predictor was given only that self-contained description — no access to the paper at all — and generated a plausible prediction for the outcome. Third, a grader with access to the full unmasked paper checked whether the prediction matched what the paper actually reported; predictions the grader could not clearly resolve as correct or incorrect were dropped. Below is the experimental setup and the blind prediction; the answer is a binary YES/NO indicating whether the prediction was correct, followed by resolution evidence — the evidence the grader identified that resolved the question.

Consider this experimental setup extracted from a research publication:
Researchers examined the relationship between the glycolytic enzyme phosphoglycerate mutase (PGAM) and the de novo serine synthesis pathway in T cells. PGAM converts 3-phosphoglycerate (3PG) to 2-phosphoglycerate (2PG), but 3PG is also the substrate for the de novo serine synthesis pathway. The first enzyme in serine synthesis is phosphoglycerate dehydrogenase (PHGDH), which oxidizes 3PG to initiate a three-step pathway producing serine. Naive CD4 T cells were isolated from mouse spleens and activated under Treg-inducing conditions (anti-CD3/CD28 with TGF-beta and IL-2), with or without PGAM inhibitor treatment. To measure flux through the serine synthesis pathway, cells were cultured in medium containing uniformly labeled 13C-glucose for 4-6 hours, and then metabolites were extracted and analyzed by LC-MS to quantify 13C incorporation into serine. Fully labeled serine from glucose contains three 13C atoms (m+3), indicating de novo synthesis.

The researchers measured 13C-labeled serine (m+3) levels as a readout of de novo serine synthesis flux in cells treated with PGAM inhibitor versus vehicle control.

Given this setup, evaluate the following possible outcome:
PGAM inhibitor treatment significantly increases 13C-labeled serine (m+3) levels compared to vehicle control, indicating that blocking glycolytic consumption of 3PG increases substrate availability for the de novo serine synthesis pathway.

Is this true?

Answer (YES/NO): YES